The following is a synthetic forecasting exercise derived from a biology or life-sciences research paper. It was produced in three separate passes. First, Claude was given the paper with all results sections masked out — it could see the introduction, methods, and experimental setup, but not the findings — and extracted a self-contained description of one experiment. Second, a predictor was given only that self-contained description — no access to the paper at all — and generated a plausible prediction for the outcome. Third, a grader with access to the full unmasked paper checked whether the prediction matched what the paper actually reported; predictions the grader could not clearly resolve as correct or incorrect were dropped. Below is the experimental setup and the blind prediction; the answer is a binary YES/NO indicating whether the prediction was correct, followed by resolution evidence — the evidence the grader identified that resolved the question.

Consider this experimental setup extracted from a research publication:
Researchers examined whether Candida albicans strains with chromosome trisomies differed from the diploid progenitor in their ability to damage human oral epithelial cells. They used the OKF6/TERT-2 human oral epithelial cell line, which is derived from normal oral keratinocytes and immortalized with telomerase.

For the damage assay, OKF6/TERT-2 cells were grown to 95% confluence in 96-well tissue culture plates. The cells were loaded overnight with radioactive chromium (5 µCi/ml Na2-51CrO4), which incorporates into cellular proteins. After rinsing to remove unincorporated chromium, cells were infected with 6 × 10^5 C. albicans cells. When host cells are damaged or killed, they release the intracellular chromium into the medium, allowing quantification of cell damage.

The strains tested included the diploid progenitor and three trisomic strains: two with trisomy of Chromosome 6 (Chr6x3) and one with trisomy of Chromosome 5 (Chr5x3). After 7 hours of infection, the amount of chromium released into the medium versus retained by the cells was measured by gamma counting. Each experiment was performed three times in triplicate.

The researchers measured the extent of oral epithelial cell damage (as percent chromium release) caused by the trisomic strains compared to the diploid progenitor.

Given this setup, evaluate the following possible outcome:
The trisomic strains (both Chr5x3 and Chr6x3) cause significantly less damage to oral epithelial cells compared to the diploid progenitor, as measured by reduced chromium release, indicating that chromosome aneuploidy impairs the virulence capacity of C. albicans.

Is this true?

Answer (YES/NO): NO